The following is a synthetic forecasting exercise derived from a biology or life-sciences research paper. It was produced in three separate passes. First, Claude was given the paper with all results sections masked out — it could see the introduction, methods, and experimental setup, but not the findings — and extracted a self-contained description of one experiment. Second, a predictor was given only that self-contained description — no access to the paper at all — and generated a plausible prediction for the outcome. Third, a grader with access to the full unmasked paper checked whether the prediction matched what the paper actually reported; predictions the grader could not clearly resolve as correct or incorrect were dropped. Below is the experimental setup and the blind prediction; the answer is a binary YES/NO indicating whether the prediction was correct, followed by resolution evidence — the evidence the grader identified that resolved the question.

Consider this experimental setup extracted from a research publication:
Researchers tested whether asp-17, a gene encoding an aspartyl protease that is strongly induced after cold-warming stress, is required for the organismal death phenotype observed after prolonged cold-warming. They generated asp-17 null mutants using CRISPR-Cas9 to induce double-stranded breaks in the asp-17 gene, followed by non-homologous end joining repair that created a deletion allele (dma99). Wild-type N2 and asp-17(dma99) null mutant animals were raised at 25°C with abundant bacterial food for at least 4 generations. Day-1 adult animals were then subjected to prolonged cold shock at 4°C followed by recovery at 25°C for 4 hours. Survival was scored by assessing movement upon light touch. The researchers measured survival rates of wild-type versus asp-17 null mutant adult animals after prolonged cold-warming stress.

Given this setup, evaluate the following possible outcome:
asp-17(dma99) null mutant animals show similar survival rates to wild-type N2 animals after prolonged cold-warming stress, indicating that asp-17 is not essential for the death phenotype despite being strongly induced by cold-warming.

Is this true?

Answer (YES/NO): NO